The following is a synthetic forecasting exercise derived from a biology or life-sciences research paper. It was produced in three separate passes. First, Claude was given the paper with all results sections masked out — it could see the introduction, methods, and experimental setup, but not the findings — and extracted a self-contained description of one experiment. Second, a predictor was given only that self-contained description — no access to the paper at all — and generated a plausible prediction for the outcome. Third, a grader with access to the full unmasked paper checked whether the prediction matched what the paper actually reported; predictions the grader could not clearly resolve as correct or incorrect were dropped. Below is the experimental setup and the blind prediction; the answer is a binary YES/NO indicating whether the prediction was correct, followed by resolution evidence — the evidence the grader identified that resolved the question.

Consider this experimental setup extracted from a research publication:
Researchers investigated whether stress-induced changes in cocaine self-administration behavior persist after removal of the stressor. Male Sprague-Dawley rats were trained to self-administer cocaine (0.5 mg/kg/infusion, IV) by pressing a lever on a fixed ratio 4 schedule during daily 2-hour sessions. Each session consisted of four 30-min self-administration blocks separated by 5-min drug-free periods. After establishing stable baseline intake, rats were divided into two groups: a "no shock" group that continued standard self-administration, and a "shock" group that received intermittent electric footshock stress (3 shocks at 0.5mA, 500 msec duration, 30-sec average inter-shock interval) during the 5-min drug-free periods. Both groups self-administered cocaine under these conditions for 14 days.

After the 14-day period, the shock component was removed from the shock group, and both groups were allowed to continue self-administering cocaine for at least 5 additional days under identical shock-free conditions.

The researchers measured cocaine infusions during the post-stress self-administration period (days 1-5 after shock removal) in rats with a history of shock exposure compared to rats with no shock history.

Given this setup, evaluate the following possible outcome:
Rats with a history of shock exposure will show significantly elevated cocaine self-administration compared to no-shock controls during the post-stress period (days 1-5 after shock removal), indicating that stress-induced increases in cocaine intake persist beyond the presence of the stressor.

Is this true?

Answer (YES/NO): YES